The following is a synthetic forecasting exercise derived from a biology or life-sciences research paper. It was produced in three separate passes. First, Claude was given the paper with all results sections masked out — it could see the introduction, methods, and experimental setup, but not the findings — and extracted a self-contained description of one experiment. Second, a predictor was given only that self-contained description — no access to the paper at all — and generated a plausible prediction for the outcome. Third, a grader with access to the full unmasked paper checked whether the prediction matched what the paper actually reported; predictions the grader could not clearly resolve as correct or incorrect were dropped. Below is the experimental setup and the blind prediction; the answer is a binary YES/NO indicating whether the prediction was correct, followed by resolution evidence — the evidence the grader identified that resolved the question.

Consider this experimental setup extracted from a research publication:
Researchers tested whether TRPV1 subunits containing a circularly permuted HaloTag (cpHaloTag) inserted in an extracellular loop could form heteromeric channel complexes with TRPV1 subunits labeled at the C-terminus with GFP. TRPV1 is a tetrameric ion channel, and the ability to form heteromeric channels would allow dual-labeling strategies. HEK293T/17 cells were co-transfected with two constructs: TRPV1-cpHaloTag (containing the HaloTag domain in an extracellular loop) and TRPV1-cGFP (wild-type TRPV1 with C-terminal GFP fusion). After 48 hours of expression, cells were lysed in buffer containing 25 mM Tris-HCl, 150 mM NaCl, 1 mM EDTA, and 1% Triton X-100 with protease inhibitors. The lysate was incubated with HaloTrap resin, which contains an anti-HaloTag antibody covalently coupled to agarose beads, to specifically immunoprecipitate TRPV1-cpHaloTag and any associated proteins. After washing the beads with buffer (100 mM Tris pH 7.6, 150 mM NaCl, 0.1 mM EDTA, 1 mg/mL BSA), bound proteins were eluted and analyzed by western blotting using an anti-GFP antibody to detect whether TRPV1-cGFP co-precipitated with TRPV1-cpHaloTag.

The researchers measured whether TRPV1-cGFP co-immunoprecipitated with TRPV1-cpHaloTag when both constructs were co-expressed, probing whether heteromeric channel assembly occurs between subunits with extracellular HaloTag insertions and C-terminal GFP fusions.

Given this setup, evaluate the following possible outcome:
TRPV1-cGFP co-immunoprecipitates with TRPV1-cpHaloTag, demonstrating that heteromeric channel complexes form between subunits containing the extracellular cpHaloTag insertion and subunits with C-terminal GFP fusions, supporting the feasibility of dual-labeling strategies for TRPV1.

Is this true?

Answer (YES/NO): YES